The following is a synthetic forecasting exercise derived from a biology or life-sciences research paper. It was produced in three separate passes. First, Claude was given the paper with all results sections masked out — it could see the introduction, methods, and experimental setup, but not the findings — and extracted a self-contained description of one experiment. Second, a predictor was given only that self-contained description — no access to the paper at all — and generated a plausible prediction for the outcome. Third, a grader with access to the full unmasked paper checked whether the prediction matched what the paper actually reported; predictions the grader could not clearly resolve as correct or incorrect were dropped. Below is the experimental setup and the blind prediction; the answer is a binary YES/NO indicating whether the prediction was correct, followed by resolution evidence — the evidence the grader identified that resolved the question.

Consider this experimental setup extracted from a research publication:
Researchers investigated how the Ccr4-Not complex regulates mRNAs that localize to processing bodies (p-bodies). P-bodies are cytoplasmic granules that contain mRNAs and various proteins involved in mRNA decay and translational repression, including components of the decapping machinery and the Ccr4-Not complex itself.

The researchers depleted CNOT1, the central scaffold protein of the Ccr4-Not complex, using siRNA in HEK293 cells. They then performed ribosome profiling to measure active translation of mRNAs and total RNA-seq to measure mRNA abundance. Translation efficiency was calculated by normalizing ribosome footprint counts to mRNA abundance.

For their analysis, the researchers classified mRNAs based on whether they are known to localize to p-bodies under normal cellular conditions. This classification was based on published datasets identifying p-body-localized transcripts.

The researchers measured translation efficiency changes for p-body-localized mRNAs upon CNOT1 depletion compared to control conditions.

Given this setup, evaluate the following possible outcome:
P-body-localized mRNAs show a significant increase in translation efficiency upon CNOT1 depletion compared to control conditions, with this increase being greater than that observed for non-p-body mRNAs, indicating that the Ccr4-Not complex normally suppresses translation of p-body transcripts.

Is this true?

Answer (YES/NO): YES